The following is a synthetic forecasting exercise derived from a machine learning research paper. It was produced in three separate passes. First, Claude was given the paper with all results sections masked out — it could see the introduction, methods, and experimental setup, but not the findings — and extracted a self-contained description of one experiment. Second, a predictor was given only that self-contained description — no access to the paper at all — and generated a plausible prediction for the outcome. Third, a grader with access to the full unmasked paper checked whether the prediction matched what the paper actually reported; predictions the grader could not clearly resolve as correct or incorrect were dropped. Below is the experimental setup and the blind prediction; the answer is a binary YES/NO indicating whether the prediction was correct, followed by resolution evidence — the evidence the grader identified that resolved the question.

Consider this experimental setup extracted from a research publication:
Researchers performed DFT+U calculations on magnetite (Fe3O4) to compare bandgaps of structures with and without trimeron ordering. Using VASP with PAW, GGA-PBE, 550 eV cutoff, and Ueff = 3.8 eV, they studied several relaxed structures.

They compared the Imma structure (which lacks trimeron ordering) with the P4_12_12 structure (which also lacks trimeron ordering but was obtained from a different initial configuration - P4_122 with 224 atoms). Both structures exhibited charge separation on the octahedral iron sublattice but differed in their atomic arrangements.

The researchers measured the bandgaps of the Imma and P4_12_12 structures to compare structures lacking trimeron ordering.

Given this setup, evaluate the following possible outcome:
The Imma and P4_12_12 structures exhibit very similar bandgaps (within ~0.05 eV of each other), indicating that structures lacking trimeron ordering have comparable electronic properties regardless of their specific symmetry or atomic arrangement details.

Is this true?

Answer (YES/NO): NO